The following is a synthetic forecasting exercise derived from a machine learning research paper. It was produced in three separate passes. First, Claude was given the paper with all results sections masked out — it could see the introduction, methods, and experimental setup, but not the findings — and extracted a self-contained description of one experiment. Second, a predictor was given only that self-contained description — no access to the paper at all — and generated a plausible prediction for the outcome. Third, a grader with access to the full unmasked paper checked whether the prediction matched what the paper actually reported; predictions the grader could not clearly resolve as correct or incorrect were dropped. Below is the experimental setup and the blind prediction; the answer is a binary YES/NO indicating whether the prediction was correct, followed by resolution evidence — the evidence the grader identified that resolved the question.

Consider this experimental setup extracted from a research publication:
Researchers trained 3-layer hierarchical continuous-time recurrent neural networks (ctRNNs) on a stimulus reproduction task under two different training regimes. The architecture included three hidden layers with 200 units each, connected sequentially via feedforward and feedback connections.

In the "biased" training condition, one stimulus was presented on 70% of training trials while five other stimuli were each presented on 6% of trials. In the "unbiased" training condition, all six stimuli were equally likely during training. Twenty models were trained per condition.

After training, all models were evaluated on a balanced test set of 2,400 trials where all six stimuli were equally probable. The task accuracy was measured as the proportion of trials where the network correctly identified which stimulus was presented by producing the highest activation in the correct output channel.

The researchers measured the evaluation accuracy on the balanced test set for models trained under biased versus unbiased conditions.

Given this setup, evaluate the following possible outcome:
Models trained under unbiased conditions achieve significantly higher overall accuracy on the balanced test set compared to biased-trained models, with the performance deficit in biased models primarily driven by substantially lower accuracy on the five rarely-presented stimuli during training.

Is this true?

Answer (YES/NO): YES